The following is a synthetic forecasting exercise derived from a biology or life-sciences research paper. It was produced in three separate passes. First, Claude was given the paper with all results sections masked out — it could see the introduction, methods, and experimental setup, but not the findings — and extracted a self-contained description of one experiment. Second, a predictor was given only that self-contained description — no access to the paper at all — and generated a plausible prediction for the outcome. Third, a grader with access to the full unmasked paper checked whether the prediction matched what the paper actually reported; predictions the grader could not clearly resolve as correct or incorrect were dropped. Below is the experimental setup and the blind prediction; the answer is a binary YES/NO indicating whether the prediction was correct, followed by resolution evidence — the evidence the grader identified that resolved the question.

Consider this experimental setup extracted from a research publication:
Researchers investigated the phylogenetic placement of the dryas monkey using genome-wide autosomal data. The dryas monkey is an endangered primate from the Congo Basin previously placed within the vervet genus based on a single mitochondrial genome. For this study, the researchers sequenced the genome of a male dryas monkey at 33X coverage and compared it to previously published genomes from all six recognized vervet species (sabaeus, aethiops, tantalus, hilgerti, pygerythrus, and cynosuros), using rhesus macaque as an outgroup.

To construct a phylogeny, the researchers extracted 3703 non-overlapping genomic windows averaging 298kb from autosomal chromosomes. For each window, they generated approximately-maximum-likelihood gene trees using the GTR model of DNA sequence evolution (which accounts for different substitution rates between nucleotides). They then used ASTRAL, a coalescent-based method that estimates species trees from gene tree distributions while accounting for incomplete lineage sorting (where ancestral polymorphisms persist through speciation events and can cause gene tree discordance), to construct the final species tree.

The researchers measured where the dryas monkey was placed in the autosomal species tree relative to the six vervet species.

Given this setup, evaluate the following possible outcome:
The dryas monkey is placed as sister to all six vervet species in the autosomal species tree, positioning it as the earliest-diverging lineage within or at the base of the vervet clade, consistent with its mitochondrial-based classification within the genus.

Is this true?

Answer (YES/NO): NO